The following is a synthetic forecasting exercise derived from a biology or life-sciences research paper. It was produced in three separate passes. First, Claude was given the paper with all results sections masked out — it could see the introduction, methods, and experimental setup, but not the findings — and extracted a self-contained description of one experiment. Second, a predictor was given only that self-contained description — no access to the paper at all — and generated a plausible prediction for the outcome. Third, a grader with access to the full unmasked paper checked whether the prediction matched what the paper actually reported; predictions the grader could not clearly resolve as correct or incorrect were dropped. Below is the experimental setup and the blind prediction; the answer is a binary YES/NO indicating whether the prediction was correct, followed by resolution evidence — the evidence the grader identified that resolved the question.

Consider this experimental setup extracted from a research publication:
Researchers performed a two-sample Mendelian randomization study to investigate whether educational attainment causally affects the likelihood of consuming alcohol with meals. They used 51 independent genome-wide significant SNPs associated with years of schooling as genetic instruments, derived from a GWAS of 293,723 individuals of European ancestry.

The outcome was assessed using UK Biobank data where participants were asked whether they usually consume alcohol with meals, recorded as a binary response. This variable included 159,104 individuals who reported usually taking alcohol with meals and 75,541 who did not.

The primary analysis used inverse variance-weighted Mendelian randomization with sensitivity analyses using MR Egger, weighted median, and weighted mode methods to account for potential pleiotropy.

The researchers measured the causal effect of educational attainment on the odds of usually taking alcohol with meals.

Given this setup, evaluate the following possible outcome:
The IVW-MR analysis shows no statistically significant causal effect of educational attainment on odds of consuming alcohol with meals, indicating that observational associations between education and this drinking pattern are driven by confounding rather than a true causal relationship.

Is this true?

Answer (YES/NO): NO